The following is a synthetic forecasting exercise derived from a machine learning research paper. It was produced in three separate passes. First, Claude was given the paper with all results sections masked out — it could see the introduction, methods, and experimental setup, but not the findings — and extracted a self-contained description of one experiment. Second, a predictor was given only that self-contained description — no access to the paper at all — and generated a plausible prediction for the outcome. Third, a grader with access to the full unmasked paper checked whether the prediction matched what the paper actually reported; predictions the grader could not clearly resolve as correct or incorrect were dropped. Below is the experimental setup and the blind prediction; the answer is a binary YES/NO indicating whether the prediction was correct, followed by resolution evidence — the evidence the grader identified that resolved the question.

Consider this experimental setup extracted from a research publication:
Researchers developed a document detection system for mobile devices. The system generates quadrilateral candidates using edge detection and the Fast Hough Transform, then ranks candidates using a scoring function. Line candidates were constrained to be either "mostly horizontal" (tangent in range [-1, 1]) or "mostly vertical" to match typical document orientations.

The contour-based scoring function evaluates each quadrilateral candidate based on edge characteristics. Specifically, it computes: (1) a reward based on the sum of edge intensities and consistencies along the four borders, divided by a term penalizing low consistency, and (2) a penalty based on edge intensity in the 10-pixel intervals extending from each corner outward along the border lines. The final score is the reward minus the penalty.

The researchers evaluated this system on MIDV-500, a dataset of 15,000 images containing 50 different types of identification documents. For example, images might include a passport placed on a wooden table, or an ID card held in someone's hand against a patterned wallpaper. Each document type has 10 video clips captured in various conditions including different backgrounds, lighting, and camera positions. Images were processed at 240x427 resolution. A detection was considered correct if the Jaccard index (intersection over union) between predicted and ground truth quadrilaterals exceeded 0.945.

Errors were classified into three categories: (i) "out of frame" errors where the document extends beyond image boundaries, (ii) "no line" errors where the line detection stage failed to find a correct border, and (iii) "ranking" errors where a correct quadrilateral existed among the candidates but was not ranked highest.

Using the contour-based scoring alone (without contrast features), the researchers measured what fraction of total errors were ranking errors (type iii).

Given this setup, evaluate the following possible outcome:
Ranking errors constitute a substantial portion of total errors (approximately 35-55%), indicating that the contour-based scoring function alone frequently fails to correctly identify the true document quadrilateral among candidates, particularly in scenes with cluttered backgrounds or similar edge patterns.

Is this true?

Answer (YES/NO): NO